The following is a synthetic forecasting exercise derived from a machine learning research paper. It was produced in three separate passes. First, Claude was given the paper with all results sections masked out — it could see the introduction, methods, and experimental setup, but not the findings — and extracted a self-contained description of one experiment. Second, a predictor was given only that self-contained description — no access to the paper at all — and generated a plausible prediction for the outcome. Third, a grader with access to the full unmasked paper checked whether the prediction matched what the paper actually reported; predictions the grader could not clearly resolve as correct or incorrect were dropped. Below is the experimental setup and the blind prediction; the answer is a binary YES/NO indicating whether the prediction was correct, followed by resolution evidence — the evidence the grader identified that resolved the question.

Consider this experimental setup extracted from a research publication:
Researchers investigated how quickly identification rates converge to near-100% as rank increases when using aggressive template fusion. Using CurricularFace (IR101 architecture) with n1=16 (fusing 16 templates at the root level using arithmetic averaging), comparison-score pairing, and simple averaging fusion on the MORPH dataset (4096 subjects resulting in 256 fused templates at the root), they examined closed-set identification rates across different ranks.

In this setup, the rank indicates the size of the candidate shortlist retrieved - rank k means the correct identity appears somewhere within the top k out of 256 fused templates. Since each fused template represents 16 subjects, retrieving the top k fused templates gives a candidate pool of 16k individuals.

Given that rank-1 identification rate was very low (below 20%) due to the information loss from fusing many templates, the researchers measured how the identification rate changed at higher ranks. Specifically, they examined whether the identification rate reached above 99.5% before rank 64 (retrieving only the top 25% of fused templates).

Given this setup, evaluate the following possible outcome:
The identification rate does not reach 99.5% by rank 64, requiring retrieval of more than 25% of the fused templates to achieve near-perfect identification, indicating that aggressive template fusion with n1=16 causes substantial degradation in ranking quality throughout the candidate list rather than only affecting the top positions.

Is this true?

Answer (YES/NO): NO